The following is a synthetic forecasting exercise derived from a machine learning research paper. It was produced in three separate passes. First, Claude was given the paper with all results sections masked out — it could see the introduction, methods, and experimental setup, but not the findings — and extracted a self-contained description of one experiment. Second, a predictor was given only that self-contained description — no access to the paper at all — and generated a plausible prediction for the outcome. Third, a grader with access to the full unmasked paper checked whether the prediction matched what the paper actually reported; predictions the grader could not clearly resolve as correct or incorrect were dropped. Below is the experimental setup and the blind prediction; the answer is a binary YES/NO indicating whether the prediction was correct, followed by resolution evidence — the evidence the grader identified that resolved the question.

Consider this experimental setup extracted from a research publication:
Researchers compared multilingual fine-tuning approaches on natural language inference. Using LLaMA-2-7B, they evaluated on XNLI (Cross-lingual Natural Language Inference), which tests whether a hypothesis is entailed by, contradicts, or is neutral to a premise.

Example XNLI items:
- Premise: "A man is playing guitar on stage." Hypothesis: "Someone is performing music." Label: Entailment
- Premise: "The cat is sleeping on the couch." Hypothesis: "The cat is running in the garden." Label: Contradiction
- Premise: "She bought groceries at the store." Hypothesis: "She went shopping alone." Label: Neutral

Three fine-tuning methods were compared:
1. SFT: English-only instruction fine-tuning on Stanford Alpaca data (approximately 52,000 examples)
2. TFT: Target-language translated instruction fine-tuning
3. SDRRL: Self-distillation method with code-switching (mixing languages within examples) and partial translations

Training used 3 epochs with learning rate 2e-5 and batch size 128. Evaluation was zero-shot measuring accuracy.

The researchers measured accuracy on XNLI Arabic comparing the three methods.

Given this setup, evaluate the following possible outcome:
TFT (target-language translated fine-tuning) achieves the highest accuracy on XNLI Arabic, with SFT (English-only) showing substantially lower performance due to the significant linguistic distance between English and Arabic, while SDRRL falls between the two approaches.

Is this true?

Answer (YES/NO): NO